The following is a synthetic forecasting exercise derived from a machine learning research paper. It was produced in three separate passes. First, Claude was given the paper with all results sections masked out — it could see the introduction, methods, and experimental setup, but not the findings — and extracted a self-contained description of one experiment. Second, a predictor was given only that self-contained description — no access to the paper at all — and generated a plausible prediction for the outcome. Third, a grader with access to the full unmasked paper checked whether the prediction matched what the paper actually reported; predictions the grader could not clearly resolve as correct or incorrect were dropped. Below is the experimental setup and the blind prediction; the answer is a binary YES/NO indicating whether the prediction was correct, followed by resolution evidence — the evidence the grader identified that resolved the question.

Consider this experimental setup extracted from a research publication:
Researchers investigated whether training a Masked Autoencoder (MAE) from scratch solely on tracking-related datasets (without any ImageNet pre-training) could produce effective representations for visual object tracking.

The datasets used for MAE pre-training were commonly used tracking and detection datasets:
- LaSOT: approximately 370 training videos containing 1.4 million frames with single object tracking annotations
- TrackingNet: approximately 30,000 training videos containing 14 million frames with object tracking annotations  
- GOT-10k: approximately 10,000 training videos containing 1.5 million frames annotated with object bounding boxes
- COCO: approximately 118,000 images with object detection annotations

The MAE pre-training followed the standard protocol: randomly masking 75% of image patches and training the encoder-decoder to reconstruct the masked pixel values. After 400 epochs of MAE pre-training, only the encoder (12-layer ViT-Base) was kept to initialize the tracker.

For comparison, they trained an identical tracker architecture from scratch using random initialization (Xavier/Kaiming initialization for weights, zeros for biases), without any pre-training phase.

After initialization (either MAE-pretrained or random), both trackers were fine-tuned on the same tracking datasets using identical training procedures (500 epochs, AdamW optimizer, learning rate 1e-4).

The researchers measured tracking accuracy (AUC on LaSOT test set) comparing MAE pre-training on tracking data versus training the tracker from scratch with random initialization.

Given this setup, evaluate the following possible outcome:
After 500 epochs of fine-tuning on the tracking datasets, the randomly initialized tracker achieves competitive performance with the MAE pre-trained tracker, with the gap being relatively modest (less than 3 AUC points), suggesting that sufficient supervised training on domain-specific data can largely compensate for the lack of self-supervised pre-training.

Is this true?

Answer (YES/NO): NO